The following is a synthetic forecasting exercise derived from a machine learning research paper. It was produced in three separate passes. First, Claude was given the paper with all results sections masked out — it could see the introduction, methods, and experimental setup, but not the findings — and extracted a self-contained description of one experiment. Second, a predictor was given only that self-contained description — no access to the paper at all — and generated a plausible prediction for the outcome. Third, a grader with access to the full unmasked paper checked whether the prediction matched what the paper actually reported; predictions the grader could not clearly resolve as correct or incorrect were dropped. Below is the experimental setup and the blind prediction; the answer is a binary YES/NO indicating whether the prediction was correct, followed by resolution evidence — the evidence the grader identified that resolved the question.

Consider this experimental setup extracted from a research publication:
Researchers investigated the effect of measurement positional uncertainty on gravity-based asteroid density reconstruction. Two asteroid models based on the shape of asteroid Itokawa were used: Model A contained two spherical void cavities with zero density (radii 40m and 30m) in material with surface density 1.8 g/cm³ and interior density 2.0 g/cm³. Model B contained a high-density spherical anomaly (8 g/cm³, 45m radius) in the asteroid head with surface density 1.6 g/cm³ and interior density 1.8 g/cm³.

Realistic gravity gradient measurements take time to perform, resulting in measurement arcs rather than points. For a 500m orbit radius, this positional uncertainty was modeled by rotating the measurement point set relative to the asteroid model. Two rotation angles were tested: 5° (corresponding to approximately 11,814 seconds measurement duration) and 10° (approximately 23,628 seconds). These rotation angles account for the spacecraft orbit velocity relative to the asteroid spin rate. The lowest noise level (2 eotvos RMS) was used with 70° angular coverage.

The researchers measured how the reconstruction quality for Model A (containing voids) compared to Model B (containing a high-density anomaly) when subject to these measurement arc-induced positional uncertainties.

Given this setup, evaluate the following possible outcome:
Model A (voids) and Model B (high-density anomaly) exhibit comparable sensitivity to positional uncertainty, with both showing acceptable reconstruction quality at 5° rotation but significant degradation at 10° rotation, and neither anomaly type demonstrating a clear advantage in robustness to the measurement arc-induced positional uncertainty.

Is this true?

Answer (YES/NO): NO